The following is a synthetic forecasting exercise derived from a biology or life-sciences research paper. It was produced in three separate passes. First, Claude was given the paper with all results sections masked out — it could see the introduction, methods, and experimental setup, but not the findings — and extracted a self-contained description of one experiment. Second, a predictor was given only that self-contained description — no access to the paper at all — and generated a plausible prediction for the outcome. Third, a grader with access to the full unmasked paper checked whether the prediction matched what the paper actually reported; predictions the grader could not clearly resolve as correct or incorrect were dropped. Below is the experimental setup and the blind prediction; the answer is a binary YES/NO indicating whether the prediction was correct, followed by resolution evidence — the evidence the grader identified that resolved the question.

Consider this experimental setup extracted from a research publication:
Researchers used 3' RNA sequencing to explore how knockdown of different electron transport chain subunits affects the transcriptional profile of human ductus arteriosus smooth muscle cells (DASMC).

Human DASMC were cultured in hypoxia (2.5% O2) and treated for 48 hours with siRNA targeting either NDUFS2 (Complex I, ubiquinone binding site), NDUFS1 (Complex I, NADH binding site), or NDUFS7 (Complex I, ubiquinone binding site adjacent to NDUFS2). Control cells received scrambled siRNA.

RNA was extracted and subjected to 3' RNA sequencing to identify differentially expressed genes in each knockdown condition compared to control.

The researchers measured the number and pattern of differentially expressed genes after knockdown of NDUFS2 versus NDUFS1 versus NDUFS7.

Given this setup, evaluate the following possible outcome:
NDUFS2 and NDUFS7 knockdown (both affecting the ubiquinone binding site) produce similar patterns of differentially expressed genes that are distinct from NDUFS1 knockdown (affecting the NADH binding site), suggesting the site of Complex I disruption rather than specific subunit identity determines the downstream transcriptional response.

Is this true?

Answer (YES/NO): NO